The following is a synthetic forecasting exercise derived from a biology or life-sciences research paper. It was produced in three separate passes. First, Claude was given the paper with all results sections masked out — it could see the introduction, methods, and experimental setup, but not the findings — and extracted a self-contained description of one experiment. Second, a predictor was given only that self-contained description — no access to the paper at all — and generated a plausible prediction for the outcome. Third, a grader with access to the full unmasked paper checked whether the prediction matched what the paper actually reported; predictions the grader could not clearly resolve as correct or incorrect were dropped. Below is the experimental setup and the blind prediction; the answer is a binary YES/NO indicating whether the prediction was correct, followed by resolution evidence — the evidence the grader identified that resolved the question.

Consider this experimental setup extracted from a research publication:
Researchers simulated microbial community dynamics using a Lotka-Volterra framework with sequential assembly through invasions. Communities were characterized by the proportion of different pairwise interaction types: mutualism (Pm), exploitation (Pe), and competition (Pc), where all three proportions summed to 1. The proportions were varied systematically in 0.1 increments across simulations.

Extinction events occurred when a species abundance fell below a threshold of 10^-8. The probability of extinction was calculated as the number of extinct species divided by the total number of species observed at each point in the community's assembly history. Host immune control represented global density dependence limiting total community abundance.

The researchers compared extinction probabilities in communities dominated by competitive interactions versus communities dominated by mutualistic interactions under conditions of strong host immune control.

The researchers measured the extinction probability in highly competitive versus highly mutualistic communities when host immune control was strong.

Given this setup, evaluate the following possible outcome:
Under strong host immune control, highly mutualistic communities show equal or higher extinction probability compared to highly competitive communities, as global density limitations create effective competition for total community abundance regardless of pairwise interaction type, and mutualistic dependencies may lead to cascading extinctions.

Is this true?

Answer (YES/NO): YES